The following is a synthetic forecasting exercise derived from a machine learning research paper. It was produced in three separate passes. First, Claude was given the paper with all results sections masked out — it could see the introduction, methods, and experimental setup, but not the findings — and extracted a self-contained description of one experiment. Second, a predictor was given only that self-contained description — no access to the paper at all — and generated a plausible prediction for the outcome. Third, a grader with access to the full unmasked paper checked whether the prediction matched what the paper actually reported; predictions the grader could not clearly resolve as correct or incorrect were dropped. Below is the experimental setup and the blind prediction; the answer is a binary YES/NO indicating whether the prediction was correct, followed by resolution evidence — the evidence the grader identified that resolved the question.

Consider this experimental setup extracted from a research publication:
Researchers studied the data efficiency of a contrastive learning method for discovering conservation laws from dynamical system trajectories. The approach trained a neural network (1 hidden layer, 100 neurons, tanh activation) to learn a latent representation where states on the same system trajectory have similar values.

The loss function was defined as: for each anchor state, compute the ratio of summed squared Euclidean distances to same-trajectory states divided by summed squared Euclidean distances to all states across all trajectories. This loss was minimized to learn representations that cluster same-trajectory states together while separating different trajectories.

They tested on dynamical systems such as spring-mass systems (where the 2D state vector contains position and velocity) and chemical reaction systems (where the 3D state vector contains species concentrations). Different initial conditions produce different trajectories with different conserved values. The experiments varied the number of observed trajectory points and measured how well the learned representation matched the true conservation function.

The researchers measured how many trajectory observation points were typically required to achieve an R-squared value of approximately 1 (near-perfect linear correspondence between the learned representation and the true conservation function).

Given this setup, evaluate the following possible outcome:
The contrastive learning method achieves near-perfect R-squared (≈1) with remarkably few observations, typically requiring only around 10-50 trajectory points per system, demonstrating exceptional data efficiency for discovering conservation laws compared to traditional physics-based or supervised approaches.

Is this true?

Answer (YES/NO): NO